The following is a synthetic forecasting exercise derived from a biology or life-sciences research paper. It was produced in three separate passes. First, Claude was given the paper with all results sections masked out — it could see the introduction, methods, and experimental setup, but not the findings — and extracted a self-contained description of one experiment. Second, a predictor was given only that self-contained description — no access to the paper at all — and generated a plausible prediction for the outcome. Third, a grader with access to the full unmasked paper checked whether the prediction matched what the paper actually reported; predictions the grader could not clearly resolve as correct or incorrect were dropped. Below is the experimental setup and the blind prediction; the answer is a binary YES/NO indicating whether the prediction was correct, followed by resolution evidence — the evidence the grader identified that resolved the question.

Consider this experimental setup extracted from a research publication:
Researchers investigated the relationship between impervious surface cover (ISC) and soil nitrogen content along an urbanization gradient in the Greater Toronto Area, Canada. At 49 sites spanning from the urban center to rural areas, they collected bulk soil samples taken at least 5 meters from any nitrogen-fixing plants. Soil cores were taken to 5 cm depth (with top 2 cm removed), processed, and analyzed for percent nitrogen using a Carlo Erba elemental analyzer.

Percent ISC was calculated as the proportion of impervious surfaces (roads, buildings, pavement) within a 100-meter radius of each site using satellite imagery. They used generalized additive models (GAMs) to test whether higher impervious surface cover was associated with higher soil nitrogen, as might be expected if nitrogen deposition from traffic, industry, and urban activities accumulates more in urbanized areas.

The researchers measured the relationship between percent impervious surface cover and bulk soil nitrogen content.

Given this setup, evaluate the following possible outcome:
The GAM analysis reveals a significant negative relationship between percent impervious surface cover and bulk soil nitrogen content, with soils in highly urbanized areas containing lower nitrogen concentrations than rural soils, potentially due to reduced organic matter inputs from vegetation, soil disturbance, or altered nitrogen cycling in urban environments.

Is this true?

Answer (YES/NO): NO